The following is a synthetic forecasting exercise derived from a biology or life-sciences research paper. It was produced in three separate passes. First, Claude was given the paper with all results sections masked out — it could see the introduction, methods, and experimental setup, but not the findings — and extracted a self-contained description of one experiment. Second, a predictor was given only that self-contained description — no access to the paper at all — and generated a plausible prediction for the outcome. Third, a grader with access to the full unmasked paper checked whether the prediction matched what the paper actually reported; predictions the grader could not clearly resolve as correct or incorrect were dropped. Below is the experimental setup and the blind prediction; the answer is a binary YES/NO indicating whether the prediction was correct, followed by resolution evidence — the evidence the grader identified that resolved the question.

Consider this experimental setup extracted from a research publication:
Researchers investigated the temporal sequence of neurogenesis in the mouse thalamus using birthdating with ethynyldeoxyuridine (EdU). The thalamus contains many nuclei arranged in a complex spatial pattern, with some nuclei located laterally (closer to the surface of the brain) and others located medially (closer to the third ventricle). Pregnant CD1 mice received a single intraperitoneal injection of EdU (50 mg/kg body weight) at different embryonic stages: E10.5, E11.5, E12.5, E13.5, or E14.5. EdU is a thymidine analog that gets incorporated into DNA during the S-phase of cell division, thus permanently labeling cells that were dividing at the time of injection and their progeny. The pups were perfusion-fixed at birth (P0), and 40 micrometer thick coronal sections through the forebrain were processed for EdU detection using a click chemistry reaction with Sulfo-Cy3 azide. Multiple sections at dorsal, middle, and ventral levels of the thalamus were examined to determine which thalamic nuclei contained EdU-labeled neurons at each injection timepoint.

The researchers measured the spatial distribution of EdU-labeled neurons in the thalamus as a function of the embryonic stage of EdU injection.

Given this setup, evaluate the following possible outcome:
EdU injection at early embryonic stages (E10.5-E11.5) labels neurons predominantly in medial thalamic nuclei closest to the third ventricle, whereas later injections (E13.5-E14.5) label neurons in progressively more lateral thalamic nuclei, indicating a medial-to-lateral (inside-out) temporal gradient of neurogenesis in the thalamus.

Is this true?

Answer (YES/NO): NO